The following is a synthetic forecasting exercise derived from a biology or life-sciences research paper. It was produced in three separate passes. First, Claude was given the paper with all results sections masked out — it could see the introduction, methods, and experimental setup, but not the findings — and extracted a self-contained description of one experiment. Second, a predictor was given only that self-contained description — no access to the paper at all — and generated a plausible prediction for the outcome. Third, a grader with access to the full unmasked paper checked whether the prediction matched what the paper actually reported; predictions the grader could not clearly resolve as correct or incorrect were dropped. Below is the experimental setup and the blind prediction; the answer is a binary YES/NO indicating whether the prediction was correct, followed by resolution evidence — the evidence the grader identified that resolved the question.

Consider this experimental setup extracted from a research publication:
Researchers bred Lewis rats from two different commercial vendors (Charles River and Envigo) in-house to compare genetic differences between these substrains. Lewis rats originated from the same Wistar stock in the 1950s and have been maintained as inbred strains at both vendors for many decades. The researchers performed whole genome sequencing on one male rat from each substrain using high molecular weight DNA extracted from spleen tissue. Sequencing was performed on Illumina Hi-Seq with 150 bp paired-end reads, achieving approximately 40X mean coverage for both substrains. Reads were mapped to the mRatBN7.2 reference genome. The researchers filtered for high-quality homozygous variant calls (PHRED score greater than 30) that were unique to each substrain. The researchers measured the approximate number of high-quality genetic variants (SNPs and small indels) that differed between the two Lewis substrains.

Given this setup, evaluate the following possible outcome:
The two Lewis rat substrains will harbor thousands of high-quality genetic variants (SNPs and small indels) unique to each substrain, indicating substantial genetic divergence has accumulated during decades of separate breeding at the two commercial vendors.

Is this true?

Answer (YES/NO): YES